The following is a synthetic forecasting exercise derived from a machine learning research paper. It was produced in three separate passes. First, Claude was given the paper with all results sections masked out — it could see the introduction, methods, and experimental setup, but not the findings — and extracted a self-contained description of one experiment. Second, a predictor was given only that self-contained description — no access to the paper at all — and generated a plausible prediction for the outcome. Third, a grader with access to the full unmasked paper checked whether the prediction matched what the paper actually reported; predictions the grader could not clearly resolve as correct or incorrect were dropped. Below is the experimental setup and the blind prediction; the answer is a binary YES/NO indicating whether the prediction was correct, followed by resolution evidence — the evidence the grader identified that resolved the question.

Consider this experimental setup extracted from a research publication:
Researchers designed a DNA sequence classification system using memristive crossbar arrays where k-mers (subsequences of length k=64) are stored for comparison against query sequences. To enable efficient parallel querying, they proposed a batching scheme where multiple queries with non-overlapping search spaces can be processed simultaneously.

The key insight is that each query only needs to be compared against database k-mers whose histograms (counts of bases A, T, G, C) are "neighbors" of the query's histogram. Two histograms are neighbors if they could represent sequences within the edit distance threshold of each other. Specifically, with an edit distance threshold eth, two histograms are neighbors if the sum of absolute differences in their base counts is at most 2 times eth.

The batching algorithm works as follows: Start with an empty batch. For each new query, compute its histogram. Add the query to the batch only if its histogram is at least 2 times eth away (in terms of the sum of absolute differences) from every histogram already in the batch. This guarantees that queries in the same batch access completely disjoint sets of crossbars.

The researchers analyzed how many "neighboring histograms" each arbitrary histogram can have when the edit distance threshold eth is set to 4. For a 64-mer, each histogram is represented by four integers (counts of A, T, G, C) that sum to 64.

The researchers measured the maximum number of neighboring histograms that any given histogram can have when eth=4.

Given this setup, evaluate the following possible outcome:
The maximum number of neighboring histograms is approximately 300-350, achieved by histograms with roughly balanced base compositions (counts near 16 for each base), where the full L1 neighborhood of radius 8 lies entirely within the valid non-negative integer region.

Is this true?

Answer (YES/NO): YES